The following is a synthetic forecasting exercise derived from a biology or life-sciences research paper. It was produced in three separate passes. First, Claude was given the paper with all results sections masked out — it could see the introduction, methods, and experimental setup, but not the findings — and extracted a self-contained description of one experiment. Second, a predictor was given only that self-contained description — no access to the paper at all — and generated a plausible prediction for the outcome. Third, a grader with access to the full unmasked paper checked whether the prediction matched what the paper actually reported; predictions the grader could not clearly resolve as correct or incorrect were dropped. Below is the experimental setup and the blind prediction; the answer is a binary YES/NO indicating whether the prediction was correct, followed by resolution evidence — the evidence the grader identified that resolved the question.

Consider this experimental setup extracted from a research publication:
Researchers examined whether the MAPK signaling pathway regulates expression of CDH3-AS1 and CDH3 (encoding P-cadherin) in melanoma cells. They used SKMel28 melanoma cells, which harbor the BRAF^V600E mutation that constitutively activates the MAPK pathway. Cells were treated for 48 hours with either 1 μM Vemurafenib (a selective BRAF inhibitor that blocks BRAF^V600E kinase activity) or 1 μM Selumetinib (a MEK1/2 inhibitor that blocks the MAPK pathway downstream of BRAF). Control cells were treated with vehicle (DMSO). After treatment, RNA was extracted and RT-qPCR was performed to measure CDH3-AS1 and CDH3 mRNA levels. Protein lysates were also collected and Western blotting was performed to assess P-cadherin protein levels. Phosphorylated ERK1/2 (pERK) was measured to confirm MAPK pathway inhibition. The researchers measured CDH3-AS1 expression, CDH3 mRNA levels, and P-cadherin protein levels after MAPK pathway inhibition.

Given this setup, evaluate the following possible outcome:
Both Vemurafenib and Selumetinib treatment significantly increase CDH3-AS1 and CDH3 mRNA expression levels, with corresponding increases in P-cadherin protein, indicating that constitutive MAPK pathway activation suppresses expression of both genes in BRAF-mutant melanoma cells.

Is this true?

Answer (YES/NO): YES